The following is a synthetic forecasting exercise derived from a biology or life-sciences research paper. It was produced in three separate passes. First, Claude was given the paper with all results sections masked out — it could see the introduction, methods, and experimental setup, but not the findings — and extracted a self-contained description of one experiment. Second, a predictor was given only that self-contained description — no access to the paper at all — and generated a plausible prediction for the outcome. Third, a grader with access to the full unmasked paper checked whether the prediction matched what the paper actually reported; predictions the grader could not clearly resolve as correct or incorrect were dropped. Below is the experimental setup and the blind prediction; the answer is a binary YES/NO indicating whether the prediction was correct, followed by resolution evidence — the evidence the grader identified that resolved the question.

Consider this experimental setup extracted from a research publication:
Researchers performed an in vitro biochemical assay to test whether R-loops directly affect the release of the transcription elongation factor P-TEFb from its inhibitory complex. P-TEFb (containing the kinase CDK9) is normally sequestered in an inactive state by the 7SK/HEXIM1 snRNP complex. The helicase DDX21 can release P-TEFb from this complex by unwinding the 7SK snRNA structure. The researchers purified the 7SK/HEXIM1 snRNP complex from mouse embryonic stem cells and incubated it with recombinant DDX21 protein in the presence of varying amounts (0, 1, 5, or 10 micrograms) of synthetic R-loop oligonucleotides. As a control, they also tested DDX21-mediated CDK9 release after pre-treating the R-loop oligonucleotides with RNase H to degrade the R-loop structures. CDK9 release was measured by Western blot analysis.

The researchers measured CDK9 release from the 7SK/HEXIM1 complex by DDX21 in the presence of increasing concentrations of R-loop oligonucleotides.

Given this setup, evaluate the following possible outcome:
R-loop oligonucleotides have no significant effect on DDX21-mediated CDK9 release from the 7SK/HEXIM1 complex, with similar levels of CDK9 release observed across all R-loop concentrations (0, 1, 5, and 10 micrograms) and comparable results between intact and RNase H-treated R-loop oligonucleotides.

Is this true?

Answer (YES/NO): NO